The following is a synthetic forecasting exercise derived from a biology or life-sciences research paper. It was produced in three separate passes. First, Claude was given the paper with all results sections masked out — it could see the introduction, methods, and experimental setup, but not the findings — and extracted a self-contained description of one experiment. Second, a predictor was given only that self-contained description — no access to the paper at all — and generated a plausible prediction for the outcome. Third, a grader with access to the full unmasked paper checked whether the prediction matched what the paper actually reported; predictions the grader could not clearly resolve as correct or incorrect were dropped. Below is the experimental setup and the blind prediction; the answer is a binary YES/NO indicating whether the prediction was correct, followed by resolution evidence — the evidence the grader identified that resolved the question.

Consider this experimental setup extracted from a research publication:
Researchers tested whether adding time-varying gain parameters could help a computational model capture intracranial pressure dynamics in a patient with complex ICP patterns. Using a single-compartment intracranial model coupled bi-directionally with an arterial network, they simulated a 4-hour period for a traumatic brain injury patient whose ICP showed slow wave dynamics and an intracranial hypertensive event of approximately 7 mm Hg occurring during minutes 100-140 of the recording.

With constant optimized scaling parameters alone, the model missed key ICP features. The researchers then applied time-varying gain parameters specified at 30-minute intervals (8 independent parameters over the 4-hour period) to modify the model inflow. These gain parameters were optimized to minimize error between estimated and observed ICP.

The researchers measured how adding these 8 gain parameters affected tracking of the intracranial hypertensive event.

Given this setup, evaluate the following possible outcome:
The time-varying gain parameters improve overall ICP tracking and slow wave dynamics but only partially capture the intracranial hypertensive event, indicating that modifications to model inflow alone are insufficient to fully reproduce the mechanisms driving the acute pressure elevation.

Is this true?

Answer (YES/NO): NO